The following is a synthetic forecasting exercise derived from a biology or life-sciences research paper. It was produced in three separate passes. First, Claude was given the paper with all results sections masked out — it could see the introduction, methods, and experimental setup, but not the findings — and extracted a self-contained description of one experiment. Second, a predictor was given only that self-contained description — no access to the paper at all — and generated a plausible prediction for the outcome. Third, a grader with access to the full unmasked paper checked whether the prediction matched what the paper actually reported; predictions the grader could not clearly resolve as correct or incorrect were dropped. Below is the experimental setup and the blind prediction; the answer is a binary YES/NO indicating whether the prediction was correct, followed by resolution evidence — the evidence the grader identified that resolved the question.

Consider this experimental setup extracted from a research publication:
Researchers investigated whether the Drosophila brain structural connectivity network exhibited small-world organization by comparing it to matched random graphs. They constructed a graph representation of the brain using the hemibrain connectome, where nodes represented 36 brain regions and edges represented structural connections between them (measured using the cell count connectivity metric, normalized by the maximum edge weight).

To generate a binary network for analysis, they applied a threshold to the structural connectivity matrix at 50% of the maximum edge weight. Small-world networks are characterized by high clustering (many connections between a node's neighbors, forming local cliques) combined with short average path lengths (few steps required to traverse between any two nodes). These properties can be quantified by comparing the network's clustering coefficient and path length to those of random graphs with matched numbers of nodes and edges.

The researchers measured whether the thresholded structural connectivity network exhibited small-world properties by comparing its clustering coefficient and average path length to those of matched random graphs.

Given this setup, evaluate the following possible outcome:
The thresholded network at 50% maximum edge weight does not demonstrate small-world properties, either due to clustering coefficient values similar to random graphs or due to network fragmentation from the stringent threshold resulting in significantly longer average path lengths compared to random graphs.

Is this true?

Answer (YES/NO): NO